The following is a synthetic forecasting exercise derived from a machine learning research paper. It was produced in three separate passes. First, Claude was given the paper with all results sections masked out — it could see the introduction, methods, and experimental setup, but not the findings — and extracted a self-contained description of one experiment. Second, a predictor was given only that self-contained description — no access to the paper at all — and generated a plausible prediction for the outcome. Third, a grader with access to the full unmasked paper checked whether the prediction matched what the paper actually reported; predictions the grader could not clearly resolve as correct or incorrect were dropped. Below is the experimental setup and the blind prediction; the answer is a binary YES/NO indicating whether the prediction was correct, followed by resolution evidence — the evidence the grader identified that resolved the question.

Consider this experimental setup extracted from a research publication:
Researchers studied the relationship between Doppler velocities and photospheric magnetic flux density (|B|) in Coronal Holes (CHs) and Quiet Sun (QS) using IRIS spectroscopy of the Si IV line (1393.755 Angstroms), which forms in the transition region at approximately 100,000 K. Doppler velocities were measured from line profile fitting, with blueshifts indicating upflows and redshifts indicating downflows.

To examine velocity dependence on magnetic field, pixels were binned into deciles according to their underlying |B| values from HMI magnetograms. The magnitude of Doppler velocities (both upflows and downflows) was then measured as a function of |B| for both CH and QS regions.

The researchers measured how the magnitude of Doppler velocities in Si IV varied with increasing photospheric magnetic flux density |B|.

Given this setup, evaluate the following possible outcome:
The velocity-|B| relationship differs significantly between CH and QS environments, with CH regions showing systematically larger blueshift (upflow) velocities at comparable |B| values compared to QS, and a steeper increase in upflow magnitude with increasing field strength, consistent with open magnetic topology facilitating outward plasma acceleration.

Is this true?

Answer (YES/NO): NO